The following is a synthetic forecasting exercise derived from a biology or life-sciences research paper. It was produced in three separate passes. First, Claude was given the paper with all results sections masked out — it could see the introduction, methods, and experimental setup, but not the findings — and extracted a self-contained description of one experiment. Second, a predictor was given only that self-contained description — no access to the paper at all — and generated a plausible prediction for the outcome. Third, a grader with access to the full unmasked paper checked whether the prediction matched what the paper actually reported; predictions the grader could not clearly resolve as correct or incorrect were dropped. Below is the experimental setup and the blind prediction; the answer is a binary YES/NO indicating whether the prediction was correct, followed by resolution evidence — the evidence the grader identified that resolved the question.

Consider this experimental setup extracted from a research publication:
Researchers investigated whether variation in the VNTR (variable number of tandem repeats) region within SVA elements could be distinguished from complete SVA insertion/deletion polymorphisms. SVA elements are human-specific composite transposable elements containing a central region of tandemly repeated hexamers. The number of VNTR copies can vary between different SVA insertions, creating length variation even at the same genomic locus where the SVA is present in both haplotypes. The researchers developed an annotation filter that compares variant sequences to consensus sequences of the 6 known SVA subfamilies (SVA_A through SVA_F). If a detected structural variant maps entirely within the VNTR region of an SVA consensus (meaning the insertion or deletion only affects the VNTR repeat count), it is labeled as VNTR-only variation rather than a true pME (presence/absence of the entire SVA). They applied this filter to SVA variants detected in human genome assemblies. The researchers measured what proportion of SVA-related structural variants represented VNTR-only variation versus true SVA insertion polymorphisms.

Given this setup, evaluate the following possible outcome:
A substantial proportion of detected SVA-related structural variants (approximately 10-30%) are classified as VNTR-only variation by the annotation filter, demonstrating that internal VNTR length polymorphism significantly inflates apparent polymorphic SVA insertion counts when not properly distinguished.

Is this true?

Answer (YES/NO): NO